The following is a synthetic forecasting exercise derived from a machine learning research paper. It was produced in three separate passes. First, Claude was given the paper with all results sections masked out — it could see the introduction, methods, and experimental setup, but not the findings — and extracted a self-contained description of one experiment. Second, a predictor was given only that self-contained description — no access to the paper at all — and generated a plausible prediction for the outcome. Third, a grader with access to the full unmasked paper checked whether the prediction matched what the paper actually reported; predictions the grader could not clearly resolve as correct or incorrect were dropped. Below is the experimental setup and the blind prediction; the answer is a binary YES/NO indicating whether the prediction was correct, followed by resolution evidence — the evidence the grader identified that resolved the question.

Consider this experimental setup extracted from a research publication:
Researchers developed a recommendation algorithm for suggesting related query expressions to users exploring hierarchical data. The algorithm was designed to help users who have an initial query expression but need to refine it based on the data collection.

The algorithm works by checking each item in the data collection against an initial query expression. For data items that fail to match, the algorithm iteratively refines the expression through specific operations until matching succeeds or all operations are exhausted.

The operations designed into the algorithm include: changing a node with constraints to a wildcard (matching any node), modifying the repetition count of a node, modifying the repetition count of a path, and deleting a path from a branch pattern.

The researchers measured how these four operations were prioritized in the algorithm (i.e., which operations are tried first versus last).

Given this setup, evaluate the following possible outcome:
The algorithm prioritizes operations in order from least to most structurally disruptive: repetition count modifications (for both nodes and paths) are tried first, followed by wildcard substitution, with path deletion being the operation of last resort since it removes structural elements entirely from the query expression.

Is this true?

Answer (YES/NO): NO